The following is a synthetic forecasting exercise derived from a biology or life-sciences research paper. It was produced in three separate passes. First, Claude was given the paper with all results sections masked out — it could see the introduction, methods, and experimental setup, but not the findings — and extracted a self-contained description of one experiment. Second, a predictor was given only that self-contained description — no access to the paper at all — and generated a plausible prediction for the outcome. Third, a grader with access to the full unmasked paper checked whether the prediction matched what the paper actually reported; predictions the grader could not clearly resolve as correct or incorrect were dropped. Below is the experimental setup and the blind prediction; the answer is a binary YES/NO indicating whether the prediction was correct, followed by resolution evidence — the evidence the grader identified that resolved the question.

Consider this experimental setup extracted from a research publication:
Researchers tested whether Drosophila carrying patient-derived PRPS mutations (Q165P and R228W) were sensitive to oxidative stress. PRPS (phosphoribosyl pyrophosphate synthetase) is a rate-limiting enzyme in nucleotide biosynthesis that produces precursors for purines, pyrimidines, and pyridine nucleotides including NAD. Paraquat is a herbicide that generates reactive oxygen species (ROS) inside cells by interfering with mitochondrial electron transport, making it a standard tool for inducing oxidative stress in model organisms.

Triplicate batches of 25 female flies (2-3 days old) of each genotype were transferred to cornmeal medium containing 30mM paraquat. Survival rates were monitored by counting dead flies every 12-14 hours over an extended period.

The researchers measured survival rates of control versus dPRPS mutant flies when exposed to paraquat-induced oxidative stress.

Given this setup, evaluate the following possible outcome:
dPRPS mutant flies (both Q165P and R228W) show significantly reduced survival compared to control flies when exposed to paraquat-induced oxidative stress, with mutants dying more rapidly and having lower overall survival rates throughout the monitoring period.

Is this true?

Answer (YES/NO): YES